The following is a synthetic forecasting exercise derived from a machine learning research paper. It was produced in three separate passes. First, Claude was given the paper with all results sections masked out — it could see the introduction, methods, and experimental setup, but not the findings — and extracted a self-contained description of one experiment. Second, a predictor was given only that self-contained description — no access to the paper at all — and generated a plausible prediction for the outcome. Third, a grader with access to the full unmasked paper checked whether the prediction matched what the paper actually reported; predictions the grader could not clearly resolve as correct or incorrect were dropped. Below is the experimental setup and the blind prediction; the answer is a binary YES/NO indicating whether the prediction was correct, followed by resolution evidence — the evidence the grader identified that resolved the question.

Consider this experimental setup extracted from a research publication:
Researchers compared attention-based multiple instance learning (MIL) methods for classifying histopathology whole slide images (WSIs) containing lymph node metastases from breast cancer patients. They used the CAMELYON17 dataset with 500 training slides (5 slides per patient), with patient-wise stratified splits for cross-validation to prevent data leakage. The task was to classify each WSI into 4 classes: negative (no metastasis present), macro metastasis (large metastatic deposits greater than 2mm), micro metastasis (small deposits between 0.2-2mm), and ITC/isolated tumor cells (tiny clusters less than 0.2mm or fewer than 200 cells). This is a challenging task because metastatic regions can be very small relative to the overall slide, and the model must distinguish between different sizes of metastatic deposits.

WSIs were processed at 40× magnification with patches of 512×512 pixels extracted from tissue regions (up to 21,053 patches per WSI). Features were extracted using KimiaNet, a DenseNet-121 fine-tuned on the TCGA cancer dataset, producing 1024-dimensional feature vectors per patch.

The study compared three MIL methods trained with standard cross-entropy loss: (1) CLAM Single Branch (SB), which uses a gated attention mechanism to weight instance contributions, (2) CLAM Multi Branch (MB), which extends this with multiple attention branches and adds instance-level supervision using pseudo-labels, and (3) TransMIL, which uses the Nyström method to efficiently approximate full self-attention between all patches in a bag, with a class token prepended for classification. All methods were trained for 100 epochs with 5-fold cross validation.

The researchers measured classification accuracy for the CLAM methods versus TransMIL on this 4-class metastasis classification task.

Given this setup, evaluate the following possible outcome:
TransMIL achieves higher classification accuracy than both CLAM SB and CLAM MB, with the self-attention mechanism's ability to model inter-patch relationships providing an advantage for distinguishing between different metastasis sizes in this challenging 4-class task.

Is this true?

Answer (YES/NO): NO